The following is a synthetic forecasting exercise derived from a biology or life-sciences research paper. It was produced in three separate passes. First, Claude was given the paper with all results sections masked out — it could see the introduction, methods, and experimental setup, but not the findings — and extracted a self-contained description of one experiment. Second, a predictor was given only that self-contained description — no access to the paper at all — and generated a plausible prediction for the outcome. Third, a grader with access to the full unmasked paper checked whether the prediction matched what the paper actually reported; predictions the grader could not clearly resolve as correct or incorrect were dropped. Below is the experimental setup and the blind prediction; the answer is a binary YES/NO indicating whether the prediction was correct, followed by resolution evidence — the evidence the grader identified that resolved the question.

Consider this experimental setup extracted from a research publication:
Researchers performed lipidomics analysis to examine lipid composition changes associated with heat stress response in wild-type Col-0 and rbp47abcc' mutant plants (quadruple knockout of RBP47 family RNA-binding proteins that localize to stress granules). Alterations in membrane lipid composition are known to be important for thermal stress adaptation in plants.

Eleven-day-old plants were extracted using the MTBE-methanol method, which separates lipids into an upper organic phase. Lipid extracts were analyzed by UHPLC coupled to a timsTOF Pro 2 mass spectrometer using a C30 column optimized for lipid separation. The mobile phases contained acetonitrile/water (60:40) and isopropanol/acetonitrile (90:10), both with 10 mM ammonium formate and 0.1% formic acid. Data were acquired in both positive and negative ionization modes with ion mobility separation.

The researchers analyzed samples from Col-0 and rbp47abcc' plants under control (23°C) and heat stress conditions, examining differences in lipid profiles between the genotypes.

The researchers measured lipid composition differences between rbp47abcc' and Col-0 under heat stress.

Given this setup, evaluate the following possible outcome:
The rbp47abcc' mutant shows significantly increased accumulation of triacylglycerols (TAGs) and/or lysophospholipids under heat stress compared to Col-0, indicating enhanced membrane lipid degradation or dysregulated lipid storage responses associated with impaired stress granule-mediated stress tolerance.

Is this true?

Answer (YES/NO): NO